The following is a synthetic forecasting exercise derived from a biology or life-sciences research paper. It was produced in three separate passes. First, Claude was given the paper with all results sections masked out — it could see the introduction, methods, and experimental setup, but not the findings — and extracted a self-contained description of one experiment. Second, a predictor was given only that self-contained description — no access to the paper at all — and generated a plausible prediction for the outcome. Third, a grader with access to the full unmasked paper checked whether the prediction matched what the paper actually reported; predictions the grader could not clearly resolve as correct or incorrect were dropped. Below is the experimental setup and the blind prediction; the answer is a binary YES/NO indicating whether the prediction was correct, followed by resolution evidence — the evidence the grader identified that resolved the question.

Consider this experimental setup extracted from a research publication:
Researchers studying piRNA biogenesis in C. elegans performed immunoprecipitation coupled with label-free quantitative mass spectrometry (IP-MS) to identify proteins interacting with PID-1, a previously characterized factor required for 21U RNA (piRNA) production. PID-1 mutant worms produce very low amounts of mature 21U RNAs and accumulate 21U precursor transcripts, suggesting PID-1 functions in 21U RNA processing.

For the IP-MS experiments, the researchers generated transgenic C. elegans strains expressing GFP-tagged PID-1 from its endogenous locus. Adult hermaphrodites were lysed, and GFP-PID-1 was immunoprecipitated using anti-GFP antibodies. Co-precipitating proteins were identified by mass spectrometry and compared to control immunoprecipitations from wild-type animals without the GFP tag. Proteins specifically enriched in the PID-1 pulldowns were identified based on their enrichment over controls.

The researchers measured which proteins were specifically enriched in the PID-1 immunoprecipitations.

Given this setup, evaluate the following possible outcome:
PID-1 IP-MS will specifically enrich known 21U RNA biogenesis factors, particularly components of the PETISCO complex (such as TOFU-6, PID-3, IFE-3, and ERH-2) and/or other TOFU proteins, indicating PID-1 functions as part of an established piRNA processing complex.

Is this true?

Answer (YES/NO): YES